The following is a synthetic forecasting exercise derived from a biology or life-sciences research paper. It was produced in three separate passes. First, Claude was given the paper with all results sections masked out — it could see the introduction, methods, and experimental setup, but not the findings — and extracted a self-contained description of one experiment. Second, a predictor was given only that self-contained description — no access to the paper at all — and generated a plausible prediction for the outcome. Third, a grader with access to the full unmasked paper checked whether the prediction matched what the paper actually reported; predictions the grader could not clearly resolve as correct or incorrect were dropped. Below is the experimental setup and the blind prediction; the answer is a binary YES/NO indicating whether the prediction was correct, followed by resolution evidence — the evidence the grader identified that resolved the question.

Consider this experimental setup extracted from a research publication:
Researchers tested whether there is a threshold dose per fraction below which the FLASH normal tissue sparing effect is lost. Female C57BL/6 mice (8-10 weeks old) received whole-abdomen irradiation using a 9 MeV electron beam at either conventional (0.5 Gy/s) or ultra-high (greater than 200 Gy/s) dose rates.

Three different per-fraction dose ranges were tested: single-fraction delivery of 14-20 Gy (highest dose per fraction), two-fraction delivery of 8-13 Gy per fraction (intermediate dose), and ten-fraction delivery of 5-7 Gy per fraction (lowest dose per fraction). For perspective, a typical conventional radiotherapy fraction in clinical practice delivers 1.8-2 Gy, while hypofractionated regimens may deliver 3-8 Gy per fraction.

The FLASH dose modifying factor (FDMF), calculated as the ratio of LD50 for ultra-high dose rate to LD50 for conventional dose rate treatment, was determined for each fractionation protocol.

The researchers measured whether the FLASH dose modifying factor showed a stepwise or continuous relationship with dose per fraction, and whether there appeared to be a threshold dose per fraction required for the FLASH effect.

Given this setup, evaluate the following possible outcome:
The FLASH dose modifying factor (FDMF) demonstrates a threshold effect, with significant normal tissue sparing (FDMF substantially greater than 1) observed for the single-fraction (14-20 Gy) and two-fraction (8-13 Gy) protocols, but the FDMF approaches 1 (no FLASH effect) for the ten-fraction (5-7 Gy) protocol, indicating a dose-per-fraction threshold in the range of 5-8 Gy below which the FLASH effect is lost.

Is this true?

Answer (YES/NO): NO